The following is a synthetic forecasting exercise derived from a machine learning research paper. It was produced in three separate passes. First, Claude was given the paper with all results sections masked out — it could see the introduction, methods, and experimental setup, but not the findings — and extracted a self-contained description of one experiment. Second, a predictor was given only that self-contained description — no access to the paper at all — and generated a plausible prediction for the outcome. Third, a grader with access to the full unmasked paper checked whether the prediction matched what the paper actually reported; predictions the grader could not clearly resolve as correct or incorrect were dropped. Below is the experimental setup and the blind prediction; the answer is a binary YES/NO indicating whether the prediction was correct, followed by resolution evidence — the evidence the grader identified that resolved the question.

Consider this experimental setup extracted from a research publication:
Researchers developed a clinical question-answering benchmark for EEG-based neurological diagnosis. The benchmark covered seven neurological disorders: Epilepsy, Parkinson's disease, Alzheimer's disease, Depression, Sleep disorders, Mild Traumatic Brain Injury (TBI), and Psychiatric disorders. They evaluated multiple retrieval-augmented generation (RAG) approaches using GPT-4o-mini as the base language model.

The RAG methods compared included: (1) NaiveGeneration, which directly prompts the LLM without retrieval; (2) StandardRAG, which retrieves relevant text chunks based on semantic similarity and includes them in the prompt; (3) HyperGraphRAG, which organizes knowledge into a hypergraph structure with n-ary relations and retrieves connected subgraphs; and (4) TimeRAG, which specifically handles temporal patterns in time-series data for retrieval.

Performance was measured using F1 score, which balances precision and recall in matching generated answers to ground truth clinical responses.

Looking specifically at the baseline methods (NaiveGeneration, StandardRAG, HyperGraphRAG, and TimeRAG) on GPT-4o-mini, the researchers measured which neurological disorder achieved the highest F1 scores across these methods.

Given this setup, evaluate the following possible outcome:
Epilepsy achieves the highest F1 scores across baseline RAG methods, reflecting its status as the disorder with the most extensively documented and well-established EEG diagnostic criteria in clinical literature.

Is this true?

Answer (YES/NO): NO